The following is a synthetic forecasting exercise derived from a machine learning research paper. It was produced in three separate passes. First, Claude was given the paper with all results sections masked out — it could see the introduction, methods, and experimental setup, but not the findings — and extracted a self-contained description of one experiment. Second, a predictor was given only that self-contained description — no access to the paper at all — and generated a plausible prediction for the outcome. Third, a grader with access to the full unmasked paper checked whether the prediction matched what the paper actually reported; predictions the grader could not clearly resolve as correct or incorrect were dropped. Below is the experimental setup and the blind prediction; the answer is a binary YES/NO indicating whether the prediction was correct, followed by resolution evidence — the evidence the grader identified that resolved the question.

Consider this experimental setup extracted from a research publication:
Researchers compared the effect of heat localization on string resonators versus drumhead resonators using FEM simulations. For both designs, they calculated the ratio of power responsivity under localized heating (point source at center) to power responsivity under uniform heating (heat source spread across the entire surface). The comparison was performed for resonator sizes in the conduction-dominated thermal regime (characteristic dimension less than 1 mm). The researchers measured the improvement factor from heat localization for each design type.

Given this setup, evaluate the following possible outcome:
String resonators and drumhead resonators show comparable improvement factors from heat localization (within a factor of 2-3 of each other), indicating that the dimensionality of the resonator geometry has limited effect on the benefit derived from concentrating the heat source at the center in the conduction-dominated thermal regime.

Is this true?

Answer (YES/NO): YES